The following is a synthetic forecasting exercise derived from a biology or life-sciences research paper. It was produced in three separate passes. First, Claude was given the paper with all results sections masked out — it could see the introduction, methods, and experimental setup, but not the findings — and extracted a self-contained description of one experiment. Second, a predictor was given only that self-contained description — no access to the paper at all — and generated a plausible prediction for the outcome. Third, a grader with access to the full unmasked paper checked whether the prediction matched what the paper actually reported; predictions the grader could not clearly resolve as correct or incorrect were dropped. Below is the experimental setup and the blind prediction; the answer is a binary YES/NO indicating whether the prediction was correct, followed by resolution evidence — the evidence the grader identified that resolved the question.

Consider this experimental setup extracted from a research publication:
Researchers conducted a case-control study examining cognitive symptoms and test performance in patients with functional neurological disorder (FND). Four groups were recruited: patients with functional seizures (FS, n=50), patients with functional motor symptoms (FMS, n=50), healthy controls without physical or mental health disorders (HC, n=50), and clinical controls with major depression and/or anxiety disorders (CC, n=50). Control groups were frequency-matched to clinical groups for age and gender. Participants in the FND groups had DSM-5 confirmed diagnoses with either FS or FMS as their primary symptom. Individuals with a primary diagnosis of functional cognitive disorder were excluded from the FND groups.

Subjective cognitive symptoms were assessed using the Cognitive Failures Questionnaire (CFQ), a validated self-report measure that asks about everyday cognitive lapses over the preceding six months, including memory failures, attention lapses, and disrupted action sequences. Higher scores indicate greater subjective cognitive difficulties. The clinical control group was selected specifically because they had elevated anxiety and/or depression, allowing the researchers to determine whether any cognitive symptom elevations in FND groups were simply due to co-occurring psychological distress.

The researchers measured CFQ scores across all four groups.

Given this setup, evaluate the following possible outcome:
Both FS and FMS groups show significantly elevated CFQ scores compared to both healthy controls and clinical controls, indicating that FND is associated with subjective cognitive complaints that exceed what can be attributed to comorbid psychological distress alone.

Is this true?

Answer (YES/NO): YES